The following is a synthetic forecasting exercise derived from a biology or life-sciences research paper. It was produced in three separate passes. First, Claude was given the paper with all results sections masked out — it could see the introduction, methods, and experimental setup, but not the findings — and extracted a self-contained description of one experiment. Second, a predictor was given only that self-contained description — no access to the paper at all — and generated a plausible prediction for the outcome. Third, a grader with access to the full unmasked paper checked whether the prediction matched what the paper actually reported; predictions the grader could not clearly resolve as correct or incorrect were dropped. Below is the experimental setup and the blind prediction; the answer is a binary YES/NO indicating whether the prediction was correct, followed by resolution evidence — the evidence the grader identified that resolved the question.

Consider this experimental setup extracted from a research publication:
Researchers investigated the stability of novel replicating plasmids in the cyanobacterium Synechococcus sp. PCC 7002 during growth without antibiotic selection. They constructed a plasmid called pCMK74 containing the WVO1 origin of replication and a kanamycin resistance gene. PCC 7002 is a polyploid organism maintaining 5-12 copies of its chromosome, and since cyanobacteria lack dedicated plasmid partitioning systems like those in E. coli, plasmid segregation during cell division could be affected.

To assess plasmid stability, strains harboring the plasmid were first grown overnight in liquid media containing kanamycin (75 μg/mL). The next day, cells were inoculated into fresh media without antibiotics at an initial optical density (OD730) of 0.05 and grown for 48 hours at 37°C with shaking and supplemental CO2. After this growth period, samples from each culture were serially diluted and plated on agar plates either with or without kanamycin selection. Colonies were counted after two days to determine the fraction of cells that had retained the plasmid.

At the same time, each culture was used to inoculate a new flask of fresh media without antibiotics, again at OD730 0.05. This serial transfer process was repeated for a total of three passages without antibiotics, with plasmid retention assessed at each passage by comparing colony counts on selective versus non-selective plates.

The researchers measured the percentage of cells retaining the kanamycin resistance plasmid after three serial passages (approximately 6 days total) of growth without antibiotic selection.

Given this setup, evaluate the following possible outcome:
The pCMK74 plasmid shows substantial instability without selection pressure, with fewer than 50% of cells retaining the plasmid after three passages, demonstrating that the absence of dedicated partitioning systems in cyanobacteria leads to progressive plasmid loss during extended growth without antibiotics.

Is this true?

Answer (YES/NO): YES